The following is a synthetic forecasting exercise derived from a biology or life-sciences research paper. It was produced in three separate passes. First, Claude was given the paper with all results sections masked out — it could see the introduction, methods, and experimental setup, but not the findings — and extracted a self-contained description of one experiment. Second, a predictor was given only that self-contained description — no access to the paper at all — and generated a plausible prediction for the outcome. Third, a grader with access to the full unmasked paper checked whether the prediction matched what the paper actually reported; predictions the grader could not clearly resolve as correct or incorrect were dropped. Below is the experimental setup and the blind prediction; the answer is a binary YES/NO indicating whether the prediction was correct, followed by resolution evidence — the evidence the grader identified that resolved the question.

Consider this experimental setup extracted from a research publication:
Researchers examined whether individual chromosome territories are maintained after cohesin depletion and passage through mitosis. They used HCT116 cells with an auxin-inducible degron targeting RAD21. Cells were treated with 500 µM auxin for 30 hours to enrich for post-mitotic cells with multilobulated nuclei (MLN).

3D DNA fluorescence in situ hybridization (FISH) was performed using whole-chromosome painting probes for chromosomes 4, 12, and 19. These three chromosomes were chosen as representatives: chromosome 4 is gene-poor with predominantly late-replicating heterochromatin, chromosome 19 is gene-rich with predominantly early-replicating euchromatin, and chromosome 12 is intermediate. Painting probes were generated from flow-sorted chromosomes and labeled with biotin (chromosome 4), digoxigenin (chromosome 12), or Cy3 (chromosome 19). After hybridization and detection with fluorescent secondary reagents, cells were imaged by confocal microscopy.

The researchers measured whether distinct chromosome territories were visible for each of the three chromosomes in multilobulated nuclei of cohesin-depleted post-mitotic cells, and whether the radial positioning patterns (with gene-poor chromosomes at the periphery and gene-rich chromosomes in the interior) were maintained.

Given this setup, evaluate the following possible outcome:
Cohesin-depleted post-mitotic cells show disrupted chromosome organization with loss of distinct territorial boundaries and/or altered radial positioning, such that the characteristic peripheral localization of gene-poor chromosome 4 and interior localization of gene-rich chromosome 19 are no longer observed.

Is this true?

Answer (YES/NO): NO